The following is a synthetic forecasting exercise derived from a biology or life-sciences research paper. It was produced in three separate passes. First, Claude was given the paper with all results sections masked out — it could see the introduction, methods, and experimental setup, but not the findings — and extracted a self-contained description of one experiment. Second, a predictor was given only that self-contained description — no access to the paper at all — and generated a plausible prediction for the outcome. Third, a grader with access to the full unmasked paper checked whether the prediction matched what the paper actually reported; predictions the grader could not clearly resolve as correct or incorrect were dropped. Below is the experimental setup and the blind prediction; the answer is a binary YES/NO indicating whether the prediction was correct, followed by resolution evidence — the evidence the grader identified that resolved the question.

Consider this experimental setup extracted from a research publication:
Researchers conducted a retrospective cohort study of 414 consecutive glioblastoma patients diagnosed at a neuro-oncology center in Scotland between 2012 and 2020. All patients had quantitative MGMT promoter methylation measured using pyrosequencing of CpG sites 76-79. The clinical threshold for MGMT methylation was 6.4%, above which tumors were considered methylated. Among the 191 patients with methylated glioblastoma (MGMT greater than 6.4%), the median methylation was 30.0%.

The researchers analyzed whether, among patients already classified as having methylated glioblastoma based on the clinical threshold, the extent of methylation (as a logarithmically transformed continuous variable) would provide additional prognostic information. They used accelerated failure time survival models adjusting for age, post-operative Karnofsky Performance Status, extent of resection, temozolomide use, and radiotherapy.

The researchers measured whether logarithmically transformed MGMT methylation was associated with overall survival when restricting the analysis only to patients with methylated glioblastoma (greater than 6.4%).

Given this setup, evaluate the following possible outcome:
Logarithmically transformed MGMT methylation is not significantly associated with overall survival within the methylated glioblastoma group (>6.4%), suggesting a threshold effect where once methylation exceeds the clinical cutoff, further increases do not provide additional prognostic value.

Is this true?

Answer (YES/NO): YES